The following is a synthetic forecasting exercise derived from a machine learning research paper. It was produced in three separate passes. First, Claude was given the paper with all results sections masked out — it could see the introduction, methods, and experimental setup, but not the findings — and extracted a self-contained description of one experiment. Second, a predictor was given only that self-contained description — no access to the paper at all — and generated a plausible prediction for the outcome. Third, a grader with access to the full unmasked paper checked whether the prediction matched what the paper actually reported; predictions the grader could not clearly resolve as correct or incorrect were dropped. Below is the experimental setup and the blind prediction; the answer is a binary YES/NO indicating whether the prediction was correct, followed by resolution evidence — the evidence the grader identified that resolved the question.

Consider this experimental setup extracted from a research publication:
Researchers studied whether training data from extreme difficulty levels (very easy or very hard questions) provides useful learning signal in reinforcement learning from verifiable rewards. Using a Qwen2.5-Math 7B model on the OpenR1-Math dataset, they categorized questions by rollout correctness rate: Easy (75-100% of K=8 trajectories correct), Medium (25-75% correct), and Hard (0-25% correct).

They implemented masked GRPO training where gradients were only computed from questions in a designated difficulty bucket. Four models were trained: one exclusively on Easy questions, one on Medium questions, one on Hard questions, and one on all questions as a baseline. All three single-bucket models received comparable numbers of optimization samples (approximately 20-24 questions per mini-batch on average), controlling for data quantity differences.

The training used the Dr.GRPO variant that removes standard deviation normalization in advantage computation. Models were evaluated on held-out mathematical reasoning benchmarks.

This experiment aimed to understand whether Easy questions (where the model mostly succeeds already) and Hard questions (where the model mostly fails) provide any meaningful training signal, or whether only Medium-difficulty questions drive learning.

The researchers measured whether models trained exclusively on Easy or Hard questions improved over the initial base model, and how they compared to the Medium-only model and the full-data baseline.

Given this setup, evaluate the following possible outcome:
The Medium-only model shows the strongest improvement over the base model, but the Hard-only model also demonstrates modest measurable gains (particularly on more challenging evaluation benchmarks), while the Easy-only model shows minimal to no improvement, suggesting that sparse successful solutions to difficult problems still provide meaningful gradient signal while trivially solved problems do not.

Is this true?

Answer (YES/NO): NO